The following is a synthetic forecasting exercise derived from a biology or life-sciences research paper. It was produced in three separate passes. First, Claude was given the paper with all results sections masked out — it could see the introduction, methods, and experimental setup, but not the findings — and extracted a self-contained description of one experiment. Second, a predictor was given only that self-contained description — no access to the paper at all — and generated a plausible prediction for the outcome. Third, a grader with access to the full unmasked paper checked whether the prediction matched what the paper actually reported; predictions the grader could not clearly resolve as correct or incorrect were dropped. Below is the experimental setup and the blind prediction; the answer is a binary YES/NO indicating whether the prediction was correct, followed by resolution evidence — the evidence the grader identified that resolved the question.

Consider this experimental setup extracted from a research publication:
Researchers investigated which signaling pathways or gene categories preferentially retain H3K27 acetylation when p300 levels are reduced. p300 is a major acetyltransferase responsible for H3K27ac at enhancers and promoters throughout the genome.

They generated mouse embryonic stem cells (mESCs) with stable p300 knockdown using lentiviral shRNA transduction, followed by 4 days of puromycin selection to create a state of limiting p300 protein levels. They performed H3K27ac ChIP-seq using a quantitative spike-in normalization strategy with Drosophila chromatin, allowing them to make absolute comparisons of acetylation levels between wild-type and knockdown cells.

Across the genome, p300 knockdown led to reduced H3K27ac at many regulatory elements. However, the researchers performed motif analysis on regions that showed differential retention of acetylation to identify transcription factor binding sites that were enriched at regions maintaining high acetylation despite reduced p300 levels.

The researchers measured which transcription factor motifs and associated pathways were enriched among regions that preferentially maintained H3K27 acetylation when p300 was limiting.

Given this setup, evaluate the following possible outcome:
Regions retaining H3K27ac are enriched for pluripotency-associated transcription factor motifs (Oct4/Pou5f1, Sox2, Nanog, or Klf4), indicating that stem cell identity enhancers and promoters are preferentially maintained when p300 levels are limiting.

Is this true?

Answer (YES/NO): NO